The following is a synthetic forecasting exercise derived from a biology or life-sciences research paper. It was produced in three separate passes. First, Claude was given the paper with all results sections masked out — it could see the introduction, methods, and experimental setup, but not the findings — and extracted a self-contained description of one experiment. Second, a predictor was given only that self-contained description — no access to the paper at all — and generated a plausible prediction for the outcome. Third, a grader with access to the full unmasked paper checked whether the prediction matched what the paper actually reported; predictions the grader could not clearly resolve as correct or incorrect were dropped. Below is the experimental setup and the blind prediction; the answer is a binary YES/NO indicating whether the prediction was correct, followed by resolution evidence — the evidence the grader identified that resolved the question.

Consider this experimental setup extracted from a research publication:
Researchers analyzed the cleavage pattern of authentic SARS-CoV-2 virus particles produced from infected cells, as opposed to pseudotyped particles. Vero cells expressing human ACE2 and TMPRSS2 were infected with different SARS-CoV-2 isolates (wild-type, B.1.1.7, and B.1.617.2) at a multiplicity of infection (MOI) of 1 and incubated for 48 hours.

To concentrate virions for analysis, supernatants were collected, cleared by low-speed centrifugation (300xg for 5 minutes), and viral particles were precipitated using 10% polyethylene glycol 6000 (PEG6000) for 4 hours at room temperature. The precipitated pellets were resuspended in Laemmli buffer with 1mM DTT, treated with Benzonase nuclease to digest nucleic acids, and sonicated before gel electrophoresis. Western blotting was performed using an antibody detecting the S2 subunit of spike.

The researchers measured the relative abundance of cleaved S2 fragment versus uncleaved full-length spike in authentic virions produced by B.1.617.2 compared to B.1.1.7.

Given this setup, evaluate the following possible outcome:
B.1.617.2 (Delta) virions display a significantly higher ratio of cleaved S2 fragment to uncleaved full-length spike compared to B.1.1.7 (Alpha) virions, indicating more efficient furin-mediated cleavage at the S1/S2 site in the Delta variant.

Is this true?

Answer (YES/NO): YES